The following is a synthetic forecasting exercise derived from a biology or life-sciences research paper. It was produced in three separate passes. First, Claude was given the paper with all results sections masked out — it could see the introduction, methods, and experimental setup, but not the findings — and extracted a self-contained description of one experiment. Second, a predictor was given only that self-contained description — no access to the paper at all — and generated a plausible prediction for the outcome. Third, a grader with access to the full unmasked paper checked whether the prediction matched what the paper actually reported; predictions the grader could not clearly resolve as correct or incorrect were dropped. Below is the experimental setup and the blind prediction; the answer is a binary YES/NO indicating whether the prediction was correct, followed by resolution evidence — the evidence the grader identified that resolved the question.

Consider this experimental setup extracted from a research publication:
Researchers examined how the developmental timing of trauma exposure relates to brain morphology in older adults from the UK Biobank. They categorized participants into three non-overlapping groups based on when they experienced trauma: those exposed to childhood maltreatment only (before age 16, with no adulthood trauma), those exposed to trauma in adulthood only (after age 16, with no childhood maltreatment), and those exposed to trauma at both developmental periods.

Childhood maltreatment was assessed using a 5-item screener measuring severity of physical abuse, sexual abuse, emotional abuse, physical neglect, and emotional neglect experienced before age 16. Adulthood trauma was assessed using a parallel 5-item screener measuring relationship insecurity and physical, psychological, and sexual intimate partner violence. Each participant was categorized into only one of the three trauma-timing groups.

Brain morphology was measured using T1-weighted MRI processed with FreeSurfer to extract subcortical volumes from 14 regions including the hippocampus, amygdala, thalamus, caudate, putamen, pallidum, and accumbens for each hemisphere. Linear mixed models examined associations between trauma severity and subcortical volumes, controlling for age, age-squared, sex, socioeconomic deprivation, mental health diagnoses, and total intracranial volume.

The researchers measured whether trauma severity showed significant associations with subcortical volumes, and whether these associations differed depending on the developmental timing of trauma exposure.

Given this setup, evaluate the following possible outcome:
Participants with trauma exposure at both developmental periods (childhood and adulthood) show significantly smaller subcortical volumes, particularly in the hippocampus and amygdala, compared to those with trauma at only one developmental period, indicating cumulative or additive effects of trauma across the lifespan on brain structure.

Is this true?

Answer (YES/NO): NO